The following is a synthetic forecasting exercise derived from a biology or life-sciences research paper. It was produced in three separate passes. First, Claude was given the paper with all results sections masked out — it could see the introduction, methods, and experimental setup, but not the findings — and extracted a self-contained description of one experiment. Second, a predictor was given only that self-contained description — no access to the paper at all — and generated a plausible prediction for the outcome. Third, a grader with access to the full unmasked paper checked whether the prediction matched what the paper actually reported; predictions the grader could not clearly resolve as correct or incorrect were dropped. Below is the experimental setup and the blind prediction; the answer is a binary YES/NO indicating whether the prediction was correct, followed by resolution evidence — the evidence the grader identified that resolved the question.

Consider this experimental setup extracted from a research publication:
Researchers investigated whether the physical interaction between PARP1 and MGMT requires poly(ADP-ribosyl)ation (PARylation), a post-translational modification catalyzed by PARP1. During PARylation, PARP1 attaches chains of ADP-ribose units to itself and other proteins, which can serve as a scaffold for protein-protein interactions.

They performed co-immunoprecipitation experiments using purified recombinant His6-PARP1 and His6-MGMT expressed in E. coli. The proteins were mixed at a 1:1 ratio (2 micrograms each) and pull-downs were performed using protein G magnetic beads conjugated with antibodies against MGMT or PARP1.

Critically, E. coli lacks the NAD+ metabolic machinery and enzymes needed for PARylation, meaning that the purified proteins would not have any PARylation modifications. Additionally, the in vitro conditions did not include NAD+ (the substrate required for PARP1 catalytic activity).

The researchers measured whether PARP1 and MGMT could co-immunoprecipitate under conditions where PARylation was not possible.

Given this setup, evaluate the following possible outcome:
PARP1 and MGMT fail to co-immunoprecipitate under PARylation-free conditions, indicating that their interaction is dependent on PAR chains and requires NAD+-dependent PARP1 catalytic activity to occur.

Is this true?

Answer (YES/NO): NO